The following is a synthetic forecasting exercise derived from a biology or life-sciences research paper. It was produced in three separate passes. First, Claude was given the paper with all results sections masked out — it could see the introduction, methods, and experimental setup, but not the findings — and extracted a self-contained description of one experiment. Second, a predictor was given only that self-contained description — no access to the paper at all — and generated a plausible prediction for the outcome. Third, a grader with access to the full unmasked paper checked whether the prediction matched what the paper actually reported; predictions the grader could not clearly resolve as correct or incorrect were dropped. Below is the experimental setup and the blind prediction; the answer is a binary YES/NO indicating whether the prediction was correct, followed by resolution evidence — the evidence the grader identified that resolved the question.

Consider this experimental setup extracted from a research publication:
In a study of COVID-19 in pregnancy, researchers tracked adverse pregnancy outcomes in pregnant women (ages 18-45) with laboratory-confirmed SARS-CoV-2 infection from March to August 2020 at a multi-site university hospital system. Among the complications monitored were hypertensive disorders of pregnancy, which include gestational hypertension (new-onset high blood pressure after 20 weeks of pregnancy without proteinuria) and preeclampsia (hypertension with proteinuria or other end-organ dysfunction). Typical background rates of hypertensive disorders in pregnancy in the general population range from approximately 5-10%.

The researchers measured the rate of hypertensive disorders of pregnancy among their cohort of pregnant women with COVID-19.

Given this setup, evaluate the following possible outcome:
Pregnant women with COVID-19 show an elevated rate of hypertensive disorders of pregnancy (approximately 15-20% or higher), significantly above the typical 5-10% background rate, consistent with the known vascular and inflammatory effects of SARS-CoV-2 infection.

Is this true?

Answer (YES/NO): YES